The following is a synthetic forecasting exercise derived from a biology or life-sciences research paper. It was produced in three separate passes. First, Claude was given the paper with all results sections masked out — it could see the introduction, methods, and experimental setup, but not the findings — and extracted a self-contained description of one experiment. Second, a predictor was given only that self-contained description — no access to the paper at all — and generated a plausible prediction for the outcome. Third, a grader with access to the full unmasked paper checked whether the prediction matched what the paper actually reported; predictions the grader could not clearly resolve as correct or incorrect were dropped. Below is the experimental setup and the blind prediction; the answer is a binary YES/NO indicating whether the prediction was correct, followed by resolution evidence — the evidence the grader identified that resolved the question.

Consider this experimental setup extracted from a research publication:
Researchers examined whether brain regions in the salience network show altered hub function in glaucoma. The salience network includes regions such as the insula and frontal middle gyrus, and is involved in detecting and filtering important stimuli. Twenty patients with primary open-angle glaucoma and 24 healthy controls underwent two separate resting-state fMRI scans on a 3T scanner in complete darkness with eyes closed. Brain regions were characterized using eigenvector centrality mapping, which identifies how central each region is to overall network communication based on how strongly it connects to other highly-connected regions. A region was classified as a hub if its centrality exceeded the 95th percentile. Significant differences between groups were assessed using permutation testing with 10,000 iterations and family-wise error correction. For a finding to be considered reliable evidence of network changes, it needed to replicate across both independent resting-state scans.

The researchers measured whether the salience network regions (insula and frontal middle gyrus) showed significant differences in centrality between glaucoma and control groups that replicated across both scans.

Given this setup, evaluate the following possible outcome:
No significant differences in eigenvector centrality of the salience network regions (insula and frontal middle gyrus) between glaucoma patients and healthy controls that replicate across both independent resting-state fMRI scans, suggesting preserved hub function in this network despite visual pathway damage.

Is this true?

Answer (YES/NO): YES